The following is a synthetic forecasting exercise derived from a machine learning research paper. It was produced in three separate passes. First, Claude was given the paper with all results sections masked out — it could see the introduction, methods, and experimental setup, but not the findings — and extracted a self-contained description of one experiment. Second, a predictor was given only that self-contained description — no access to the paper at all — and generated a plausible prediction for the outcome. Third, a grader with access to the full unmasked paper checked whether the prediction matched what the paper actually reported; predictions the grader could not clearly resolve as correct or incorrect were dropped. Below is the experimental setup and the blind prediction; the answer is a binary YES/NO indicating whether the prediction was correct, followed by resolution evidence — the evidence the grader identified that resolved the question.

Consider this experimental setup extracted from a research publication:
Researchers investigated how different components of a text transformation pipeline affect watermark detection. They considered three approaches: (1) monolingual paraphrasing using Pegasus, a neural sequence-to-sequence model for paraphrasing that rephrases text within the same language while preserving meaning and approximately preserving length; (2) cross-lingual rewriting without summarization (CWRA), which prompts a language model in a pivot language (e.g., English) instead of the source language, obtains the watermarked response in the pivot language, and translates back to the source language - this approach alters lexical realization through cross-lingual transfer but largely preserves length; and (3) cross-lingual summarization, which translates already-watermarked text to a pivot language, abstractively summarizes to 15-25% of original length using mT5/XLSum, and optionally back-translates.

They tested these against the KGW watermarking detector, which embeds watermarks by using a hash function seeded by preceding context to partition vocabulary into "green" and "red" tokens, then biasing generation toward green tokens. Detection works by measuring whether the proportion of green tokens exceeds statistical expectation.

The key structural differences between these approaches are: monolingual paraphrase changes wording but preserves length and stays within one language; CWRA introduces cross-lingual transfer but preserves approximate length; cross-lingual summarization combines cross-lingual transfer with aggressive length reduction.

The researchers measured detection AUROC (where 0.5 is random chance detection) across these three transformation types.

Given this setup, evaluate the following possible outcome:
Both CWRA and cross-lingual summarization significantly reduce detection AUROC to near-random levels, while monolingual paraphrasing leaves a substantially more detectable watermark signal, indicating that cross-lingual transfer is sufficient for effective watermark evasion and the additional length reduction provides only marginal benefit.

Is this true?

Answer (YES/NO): NO